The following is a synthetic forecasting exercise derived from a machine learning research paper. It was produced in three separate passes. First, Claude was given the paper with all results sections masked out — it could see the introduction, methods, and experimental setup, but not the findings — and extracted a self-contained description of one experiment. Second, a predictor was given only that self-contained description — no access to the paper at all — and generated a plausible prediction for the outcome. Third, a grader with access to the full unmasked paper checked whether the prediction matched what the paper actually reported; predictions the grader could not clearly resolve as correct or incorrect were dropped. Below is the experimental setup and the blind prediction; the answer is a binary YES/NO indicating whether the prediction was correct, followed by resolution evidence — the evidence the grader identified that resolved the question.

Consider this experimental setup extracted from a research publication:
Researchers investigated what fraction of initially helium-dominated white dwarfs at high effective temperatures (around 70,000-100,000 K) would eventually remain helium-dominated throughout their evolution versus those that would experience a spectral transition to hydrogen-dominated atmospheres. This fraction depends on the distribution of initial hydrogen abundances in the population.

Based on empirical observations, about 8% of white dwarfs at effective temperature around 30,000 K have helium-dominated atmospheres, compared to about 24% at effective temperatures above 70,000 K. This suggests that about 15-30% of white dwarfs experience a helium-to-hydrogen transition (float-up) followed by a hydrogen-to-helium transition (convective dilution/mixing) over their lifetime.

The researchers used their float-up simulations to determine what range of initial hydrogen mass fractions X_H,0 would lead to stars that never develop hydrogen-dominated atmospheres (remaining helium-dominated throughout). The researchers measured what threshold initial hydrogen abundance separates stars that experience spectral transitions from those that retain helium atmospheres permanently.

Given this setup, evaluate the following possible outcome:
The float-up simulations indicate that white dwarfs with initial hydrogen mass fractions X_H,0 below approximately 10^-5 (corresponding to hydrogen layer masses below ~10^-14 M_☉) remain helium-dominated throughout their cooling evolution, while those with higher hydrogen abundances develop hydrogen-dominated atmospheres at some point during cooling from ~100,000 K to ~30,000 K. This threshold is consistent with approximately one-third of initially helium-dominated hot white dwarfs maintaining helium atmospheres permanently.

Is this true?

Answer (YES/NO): NO